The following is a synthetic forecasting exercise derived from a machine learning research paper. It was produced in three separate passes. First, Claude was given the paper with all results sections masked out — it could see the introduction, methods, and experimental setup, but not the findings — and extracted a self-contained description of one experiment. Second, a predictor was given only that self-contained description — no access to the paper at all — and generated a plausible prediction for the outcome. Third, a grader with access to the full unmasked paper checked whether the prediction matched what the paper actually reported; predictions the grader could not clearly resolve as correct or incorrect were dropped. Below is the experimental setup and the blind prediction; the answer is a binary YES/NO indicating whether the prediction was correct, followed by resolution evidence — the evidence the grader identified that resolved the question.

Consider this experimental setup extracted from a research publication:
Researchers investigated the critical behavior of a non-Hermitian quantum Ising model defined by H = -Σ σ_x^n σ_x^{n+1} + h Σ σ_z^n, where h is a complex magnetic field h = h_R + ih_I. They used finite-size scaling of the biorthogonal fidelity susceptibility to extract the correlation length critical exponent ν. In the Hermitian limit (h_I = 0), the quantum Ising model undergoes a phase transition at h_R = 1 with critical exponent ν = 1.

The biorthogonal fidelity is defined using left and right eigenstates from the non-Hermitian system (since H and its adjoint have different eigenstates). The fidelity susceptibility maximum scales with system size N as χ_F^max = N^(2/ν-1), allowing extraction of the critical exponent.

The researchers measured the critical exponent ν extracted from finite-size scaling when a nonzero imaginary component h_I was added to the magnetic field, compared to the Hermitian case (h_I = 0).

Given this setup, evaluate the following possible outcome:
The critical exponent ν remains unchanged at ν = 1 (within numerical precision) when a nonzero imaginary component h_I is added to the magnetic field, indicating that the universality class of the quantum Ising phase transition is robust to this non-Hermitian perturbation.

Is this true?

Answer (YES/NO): YES